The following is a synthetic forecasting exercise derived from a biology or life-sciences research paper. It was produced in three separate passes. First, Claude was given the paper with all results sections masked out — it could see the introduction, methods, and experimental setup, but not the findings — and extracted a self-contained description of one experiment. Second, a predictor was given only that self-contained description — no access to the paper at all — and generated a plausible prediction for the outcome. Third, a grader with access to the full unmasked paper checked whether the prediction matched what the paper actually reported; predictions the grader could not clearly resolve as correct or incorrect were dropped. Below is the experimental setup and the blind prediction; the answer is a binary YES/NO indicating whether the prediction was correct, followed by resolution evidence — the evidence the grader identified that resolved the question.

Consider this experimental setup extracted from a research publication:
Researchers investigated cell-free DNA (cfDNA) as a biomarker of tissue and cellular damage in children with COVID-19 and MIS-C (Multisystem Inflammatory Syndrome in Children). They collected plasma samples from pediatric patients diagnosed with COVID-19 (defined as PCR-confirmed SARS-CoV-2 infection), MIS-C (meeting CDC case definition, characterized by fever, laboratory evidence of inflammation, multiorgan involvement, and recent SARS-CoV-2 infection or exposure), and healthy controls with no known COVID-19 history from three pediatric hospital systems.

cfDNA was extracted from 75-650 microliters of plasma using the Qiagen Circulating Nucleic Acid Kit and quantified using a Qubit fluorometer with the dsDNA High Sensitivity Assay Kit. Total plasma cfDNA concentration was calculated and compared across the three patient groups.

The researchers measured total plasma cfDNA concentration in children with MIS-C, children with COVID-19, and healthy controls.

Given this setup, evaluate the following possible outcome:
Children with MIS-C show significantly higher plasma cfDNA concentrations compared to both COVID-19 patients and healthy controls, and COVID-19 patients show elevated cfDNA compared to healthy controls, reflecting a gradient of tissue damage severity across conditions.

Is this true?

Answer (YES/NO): YES